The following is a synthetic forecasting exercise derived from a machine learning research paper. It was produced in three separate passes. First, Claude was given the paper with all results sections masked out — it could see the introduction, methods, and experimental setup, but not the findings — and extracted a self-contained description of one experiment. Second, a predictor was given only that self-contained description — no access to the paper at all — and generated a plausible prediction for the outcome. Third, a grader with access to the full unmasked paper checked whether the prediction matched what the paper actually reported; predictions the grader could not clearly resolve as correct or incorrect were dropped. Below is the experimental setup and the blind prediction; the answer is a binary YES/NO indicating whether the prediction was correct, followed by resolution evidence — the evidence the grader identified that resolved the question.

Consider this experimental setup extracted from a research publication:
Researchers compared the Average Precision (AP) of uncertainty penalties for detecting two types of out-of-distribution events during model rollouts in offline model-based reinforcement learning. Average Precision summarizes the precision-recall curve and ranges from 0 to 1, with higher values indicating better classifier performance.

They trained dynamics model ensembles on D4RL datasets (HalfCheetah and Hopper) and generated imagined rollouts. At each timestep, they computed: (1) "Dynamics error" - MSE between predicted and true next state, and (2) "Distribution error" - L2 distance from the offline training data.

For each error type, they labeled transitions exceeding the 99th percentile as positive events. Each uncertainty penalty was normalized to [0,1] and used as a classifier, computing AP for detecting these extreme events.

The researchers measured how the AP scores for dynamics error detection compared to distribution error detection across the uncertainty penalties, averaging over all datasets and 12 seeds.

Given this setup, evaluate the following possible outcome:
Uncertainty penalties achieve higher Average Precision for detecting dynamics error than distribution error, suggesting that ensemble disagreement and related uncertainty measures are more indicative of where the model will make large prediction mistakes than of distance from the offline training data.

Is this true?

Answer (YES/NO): YES